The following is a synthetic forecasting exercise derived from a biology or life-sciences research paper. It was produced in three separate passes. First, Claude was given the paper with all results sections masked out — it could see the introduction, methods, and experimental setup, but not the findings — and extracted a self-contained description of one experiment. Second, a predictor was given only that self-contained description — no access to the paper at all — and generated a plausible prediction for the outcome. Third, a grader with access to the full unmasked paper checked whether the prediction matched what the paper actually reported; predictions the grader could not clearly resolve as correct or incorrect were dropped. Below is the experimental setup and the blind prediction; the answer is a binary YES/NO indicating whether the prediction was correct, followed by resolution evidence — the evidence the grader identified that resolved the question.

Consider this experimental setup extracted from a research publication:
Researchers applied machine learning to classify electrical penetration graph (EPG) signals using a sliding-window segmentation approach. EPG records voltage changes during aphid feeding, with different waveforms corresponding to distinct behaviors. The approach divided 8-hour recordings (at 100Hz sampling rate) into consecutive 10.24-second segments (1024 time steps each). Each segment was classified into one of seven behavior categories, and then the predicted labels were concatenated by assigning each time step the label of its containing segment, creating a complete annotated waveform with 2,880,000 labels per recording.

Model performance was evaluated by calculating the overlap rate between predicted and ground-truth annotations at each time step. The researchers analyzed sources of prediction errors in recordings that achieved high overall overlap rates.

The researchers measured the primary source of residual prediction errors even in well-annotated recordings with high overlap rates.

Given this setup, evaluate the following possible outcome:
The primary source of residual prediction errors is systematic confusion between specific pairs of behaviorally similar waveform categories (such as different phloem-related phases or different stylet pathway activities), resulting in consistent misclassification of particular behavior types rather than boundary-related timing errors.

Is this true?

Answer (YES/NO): NO